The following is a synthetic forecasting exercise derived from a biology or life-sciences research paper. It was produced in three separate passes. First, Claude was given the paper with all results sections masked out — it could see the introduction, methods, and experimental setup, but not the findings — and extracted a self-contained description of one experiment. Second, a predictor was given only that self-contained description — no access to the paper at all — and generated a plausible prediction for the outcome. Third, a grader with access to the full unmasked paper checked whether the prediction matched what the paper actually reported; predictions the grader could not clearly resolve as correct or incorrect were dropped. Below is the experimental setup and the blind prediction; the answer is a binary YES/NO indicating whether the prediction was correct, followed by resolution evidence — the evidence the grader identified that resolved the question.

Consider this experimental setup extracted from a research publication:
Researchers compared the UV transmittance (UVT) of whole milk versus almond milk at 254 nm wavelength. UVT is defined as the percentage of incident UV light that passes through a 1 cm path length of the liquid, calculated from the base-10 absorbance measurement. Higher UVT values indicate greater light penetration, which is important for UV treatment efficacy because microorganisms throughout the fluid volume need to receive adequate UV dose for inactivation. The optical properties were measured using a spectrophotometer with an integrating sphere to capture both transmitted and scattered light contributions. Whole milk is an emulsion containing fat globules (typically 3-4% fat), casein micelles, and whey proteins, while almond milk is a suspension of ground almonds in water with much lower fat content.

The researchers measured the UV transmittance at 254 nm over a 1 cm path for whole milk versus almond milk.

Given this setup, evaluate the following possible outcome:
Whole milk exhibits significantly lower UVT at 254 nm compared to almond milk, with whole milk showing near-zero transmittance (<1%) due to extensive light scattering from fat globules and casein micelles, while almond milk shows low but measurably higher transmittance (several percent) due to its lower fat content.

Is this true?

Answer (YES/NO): NO